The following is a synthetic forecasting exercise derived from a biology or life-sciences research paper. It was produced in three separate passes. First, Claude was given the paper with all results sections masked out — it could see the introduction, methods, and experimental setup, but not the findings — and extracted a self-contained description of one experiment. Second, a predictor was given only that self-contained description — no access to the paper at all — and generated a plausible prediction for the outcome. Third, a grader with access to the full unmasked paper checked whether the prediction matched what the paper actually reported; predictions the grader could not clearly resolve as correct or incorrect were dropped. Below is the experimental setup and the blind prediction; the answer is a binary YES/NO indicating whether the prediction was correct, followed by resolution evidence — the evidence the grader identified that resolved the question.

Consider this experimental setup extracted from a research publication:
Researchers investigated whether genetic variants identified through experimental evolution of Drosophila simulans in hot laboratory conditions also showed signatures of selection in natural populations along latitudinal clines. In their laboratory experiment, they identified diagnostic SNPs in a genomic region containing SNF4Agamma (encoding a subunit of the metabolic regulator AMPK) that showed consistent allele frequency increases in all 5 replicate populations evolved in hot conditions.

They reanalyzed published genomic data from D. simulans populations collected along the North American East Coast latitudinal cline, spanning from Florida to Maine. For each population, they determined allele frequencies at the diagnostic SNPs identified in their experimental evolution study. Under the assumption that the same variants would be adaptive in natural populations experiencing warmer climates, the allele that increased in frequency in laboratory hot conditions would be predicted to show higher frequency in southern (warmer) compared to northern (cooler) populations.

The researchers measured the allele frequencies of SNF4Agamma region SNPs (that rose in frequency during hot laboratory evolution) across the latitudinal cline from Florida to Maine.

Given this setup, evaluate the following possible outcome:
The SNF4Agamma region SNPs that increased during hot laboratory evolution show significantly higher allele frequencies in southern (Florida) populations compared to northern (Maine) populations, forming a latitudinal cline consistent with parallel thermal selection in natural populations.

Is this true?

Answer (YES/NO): YES